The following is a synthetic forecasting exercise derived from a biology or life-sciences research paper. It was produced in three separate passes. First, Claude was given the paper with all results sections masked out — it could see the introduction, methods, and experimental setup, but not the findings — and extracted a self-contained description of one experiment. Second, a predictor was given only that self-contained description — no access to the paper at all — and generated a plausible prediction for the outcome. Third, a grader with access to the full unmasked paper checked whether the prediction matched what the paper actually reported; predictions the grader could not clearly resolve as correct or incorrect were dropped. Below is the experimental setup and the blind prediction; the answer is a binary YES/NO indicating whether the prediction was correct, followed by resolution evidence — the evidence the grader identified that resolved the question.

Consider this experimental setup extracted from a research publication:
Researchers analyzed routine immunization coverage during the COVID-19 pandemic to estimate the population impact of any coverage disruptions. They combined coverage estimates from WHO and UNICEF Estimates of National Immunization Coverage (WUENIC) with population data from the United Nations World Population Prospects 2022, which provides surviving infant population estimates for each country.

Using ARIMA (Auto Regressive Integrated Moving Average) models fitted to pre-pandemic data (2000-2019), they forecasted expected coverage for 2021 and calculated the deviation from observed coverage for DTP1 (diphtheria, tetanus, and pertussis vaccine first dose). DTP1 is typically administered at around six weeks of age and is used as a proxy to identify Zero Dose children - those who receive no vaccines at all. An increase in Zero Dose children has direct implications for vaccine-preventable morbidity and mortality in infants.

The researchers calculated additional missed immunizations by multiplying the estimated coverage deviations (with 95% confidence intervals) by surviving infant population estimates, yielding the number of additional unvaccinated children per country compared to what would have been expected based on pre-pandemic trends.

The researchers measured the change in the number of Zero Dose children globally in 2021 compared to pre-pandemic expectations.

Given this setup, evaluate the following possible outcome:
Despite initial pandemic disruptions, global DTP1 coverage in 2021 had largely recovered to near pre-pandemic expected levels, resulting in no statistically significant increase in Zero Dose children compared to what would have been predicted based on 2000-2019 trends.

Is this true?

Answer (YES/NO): NO